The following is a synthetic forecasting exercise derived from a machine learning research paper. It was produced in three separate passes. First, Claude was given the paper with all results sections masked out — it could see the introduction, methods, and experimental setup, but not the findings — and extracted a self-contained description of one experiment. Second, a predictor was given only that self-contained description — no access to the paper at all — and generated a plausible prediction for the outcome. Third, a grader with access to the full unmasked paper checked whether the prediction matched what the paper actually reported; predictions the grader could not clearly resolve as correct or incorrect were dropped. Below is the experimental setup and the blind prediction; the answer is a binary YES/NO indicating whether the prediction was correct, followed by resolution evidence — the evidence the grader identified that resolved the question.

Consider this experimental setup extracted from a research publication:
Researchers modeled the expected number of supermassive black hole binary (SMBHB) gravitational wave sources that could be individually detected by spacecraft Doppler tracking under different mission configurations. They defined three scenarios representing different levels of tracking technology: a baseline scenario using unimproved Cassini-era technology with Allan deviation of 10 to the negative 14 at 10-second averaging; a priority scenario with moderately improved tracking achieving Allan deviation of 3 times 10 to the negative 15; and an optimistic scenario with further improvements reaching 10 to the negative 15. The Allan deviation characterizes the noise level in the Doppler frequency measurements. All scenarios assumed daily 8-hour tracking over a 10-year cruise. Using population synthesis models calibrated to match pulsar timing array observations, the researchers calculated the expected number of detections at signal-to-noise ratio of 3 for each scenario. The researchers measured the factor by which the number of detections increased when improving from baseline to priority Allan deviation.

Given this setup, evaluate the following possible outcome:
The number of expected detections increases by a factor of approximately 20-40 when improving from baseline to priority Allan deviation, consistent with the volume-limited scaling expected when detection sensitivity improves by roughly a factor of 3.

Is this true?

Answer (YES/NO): NO